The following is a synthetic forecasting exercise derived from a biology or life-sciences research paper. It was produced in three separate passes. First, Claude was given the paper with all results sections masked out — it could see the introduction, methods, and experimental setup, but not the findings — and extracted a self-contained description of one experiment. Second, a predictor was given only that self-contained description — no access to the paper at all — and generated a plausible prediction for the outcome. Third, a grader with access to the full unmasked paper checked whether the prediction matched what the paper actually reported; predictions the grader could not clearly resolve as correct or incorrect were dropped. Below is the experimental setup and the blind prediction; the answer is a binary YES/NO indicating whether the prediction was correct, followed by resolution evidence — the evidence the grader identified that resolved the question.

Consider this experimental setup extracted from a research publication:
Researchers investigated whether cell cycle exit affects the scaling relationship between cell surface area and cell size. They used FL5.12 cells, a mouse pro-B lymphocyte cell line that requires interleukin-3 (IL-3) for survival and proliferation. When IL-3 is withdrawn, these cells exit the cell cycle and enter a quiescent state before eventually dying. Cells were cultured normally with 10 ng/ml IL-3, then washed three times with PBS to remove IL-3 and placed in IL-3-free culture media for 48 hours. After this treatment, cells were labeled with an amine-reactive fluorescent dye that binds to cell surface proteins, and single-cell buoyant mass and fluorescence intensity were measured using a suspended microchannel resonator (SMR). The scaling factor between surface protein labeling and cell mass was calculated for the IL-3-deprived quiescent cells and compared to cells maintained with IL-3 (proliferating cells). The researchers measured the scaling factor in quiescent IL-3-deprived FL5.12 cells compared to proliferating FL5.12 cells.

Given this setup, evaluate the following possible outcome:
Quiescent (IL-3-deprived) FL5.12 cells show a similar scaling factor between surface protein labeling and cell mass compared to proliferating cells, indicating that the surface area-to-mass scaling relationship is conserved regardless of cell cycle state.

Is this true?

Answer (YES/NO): YES